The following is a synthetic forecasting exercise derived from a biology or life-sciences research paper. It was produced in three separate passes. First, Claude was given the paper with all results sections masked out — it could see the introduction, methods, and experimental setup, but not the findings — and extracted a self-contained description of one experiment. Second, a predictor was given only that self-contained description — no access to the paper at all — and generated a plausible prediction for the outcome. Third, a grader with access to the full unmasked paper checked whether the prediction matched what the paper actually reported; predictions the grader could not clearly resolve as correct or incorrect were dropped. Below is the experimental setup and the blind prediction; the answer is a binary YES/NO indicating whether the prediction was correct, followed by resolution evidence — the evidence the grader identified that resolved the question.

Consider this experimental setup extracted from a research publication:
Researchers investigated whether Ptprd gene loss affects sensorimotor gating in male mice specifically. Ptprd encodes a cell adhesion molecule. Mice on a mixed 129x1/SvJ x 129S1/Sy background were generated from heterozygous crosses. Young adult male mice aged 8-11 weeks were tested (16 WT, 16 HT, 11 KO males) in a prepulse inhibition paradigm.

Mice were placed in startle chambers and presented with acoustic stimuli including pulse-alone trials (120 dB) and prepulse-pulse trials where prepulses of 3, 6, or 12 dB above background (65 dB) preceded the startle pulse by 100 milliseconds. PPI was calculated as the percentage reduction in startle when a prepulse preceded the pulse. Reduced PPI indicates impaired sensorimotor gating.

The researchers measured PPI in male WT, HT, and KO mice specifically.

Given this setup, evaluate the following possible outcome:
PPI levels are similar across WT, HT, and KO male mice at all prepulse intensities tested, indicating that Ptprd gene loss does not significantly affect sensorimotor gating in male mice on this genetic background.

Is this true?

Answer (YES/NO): YES